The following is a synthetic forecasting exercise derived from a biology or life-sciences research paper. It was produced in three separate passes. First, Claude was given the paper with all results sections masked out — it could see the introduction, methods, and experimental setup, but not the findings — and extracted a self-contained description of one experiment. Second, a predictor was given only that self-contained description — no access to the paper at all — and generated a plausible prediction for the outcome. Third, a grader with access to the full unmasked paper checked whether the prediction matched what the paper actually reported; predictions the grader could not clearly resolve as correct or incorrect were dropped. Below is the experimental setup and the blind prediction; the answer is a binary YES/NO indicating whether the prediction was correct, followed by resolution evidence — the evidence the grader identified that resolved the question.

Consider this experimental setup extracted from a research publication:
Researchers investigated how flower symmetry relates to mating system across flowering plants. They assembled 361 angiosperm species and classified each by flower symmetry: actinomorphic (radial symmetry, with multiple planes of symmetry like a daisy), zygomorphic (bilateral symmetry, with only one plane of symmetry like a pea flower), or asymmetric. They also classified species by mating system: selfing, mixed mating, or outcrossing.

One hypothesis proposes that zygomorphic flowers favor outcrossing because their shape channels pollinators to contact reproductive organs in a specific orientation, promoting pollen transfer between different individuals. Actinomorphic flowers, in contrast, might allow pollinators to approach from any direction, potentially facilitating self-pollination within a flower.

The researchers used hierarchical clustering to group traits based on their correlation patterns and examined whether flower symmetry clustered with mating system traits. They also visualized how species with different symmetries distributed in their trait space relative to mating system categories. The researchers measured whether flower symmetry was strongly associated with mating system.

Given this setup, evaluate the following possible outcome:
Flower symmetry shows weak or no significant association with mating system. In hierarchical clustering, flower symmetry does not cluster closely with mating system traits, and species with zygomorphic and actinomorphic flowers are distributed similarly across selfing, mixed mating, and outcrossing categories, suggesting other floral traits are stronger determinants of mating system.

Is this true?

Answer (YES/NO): YES